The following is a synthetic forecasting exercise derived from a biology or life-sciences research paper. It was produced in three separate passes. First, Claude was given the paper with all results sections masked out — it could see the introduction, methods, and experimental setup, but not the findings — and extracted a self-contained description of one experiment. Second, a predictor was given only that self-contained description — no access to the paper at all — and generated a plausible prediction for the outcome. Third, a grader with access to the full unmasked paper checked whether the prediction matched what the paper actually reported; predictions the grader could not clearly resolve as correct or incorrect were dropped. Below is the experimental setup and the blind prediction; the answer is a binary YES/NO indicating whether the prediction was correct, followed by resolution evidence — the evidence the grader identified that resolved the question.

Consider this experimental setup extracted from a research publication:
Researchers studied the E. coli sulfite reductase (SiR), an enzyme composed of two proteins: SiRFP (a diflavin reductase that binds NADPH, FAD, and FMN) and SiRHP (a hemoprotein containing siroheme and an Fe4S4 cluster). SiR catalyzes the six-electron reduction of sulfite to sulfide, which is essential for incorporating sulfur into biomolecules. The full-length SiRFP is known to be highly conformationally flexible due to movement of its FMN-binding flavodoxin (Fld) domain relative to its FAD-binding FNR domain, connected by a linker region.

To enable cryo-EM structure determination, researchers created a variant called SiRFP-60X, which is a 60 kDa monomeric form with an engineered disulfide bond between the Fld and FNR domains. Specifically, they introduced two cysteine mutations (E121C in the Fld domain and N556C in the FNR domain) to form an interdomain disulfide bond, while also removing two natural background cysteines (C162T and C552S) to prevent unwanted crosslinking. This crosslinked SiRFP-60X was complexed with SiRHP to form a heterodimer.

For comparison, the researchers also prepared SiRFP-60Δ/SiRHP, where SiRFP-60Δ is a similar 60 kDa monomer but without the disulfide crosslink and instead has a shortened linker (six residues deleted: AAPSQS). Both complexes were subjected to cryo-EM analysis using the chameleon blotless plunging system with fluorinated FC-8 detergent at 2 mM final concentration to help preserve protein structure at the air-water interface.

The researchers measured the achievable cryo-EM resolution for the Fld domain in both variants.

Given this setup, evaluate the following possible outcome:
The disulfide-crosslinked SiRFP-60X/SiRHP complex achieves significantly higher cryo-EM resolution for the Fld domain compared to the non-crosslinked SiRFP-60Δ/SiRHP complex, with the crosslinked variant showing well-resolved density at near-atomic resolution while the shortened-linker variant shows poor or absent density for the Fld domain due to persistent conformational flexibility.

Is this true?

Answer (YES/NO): YES